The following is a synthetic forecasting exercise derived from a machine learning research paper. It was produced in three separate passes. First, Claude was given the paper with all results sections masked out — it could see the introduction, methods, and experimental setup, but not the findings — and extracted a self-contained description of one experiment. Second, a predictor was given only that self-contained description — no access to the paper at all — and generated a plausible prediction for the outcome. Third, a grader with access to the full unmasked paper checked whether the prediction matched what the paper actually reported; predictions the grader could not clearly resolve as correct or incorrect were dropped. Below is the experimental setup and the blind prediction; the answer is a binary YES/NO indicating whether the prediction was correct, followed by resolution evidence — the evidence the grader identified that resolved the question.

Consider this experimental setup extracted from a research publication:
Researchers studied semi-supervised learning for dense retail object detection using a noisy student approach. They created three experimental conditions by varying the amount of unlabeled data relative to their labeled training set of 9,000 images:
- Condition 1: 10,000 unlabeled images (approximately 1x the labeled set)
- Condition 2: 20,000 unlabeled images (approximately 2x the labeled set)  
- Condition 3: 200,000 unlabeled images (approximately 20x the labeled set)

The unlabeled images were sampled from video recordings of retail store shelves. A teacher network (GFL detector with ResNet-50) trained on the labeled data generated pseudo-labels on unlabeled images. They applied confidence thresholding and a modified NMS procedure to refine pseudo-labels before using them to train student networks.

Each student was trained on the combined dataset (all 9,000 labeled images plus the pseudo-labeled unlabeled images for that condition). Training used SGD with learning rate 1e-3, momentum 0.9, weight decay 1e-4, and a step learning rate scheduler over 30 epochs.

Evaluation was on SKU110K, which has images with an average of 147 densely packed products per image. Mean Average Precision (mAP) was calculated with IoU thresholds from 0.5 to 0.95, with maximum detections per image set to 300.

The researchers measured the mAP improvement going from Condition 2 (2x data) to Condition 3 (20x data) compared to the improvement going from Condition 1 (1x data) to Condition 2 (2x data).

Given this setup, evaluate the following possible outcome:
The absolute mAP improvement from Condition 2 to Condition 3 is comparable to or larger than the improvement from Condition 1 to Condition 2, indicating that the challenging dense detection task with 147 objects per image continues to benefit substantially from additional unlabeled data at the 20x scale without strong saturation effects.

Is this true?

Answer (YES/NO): NO